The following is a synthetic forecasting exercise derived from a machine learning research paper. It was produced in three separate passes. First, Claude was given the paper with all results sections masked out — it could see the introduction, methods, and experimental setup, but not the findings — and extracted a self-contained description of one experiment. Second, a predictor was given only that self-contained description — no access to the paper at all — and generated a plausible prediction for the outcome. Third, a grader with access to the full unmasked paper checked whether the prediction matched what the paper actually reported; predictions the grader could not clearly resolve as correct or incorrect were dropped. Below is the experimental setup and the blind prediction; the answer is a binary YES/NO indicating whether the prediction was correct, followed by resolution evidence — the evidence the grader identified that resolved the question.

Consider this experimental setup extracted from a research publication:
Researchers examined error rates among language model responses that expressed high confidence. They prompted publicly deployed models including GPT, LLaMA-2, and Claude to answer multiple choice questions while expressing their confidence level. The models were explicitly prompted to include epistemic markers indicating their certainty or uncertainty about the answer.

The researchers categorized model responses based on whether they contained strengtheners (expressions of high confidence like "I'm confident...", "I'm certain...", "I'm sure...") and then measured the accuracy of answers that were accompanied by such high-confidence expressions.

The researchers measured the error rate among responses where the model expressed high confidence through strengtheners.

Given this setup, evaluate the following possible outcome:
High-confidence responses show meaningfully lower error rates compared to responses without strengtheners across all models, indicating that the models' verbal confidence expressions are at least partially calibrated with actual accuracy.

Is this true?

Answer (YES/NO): YES